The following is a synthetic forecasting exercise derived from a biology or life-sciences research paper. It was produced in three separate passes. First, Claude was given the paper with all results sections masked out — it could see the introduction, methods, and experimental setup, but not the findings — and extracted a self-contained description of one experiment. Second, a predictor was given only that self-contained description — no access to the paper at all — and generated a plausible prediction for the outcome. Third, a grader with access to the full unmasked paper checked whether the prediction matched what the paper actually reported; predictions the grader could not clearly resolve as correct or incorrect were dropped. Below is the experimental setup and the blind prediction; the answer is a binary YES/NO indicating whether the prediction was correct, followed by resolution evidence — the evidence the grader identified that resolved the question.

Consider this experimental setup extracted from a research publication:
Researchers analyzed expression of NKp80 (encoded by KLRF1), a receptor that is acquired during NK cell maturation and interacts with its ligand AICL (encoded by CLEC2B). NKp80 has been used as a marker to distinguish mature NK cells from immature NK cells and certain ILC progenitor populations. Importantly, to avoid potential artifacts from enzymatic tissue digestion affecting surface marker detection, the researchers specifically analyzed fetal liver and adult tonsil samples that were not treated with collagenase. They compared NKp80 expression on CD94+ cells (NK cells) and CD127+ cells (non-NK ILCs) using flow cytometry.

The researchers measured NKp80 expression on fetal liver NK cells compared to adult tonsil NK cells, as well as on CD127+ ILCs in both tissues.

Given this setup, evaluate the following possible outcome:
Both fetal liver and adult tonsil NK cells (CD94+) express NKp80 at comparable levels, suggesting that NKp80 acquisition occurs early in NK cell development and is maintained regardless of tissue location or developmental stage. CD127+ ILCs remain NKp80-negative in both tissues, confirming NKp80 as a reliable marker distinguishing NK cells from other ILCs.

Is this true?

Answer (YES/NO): NO